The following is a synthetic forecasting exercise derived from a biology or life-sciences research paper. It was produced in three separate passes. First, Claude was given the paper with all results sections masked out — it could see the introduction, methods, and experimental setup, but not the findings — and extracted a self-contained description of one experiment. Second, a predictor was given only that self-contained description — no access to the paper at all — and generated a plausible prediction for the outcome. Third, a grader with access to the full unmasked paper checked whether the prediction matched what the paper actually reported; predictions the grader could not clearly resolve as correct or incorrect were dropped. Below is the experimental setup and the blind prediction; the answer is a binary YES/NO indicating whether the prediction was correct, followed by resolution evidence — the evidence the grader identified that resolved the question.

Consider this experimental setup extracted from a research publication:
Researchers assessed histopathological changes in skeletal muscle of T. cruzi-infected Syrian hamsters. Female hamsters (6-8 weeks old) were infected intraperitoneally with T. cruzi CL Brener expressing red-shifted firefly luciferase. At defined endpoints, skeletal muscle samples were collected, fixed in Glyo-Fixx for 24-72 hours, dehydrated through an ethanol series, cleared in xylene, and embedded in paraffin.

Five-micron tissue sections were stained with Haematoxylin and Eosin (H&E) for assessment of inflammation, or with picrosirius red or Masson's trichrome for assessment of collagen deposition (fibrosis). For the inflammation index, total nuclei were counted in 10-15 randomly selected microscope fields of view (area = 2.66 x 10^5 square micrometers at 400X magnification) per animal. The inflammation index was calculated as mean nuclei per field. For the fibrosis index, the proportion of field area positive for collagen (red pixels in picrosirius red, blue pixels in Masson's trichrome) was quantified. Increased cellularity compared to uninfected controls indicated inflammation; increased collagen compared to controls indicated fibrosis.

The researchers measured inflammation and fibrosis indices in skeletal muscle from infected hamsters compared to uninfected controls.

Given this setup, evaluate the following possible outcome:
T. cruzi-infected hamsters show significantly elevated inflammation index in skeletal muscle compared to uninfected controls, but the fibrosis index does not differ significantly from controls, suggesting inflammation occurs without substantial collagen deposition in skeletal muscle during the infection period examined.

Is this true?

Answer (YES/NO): NO